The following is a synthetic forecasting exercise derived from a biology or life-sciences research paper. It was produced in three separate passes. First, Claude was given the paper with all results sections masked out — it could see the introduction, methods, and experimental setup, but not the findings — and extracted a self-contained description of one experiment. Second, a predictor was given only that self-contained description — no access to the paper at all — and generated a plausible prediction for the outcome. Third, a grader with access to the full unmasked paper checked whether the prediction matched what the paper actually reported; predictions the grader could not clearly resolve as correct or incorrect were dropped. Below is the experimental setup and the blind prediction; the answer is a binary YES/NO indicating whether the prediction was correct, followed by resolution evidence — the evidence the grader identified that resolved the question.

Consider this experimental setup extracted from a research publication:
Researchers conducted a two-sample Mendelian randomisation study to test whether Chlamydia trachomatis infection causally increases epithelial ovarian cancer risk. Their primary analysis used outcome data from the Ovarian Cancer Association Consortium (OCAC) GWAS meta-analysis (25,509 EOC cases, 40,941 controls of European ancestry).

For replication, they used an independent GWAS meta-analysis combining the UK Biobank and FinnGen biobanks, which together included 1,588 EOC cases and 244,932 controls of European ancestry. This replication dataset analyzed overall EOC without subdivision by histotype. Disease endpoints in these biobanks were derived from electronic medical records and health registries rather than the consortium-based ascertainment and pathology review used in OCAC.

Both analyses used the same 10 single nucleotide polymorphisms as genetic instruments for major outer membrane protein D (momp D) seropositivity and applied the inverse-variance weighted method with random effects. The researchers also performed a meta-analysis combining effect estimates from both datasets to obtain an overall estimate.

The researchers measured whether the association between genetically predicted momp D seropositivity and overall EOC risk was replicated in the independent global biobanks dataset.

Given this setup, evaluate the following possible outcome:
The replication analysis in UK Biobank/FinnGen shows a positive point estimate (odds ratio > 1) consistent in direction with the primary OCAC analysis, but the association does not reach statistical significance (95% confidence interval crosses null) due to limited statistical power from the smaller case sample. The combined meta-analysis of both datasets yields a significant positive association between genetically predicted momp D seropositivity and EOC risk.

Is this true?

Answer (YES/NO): NO